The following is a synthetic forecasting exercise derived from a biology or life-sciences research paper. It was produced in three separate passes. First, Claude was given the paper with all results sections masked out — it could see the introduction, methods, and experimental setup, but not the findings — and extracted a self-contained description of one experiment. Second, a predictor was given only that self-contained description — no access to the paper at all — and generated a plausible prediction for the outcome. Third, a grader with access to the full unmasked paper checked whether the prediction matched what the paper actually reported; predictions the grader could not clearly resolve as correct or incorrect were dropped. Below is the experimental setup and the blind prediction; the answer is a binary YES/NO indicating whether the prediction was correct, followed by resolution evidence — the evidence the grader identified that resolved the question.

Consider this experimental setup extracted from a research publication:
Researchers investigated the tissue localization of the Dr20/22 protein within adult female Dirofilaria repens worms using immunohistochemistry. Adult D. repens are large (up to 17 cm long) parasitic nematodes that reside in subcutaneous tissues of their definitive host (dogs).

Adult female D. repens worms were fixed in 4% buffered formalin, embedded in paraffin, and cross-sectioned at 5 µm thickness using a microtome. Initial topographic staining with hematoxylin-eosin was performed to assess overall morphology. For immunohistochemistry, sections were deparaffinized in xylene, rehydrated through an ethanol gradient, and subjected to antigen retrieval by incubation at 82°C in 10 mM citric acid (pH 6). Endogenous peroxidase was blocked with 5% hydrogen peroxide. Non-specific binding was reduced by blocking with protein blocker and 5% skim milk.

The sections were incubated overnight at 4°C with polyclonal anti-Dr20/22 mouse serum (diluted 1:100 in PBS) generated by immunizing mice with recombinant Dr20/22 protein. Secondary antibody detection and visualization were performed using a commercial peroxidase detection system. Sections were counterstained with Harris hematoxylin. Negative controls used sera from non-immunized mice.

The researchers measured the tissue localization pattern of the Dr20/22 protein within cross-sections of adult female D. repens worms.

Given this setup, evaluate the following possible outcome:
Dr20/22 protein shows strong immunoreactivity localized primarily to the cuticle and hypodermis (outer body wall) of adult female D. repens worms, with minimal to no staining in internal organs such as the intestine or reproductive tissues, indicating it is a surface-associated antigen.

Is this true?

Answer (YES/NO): NO